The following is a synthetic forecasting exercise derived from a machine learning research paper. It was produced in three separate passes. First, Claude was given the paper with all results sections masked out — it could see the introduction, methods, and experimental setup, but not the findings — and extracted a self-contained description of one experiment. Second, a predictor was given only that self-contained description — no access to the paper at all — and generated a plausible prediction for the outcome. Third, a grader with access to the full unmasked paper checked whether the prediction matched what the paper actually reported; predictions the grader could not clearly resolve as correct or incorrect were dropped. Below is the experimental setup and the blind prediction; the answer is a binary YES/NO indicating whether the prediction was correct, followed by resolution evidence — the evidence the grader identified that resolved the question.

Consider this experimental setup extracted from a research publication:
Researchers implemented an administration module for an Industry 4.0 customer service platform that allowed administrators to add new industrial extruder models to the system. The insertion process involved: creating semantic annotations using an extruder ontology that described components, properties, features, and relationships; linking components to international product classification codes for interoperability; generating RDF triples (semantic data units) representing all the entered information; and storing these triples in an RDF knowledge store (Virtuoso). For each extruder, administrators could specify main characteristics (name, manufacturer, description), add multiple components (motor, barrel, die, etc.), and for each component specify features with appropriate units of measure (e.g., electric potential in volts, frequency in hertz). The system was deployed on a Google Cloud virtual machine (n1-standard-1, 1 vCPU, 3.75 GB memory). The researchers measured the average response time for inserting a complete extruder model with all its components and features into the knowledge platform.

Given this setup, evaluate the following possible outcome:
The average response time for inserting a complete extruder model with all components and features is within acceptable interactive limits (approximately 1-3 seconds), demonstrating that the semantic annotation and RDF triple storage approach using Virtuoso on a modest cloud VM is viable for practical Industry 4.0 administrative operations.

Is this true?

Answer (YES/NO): YES